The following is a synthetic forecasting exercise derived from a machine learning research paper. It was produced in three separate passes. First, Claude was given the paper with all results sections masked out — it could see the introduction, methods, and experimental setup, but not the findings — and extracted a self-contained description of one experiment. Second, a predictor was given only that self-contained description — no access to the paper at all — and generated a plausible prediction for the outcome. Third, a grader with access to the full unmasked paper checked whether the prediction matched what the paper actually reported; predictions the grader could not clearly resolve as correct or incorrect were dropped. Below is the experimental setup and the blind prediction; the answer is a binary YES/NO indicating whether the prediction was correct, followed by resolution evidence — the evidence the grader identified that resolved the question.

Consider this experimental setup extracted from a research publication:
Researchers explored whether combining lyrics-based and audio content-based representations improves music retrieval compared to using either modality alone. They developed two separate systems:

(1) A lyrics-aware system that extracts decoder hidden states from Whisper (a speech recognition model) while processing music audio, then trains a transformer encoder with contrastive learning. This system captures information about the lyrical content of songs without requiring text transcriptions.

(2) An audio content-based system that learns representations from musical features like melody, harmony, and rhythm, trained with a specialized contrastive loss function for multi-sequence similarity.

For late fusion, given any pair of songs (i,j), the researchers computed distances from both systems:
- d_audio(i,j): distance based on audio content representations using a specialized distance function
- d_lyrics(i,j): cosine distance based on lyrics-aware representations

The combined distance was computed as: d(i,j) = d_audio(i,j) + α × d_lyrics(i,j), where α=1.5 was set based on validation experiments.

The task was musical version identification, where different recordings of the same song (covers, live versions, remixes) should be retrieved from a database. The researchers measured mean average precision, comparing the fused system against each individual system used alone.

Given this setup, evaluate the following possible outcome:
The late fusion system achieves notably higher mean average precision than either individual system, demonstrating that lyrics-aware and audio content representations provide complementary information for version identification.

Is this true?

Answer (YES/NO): YES